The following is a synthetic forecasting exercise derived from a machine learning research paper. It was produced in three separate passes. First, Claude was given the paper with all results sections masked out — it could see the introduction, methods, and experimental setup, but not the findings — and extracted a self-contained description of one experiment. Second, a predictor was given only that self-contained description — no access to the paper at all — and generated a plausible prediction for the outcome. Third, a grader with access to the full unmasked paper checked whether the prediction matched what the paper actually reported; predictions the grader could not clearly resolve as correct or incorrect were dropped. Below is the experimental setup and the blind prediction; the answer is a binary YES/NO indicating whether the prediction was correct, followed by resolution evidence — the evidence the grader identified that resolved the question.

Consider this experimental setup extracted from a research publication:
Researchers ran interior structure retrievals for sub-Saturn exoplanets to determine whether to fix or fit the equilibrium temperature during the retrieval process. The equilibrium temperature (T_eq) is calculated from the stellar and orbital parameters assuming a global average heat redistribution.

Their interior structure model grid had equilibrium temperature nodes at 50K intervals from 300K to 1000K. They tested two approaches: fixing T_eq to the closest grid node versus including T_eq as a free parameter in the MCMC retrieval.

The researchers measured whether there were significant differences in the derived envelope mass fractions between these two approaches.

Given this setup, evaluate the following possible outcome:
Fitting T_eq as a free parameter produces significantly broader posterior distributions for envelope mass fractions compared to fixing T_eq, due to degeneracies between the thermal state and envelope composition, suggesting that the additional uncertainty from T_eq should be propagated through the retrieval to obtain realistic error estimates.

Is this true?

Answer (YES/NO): NO